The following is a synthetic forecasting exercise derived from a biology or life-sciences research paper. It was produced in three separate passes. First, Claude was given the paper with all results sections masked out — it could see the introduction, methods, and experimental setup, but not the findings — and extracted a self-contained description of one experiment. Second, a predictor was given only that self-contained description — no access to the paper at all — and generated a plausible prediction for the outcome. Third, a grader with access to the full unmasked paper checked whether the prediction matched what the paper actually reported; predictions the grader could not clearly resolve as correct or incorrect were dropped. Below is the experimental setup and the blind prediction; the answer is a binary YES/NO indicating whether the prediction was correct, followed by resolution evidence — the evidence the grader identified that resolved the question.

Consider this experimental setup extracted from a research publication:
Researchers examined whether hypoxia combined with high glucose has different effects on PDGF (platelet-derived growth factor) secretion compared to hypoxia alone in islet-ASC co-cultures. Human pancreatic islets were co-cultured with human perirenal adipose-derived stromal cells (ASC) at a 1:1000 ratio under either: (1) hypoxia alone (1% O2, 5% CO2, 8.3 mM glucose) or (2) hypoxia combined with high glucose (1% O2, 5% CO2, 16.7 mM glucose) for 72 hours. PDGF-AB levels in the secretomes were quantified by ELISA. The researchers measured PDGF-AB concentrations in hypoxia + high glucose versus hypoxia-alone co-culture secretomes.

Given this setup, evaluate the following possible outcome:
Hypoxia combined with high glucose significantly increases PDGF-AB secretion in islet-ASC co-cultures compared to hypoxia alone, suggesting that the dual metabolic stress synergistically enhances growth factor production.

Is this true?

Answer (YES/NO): NO